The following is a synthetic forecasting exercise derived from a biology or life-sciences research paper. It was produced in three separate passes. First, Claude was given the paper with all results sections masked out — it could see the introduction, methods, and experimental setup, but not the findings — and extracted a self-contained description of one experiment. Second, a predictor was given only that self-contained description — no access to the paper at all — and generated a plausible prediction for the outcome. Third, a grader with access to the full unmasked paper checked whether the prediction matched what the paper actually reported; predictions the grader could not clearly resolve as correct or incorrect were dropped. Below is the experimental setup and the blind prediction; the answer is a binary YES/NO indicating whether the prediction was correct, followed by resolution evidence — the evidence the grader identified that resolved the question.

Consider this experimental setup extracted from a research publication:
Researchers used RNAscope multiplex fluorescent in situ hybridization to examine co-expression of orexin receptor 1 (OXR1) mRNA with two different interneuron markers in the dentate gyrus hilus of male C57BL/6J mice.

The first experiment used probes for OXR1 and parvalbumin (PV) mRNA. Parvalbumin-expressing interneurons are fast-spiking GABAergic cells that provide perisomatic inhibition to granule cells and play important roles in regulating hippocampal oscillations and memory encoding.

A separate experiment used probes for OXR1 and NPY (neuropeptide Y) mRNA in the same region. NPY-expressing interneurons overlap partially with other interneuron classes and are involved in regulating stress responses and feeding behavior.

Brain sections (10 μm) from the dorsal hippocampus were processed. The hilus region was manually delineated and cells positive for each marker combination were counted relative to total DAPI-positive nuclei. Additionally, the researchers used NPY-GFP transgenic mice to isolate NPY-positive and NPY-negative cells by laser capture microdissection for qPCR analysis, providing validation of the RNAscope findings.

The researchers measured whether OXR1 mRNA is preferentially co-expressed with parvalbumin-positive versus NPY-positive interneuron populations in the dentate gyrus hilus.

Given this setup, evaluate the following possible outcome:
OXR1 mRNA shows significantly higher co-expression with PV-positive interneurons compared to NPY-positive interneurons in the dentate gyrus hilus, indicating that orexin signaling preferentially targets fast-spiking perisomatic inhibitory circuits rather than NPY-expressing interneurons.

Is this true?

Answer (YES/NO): NO